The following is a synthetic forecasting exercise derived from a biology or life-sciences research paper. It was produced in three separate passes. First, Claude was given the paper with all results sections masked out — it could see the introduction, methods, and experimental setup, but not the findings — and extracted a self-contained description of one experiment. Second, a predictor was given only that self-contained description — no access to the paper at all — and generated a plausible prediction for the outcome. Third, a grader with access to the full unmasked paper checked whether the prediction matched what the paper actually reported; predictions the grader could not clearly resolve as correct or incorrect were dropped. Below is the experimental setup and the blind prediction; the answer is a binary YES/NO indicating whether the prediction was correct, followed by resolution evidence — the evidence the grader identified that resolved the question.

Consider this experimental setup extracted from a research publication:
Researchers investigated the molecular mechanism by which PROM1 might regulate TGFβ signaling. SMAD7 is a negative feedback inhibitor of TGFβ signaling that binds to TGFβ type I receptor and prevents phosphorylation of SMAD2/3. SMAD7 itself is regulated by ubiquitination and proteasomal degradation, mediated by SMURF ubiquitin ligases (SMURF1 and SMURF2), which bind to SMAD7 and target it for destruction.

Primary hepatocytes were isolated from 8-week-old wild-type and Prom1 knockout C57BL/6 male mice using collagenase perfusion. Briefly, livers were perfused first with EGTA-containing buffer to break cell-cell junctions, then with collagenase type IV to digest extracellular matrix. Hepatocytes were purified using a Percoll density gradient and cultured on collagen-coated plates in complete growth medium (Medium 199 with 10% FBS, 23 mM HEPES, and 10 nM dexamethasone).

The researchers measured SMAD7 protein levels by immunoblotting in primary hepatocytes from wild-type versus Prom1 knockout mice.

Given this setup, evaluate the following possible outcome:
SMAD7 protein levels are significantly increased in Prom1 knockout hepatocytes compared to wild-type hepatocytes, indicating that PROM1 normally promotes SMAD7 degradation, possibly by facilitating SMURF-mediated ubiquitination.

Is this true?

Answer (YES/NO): NO